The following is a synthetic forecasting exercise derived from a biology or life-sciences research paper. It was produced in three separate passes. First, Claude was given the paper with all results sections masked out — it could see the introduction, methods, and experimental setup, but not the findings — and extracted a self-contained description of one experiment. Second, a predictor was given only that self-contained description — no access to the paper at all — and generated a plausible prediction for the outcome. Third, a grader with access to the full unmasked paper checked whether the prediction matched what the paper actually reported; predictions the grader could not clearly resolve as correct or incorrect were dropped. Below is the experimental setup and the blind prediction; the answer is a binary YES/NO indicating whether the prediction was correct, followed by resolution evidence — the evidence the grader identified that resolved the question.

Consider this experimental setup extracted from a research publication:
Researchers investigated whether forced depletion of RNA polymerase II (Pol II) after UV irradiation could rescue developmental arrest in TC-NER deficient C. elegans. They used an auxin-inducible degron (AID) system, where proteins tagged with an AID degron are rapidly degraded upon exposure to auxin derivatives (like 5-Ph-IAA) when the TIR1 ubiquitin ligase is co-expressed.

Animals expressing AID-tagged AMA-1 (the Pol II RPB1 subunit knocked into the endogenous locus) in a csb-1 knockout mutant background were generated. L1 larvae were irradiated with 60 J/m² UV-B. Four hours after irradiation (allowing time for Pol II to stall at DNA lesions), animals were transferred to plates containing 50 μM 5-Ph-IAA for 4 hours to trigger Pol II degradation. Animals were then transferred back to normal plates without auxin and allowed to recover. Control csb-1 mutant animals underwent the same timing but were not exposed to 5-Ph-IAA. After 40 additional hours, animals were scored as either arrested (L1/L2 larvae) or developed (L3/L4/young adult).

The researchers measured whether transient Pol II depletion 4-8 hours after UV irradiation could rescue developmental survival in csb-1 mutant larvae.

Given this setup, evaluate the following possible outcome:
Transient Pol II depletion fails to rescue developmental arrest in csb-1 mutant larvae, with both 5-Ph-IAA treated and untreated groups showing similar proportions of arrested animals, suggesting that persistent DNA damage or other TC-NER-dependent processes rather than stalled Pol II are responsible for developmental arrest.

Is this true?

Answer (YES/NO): NO